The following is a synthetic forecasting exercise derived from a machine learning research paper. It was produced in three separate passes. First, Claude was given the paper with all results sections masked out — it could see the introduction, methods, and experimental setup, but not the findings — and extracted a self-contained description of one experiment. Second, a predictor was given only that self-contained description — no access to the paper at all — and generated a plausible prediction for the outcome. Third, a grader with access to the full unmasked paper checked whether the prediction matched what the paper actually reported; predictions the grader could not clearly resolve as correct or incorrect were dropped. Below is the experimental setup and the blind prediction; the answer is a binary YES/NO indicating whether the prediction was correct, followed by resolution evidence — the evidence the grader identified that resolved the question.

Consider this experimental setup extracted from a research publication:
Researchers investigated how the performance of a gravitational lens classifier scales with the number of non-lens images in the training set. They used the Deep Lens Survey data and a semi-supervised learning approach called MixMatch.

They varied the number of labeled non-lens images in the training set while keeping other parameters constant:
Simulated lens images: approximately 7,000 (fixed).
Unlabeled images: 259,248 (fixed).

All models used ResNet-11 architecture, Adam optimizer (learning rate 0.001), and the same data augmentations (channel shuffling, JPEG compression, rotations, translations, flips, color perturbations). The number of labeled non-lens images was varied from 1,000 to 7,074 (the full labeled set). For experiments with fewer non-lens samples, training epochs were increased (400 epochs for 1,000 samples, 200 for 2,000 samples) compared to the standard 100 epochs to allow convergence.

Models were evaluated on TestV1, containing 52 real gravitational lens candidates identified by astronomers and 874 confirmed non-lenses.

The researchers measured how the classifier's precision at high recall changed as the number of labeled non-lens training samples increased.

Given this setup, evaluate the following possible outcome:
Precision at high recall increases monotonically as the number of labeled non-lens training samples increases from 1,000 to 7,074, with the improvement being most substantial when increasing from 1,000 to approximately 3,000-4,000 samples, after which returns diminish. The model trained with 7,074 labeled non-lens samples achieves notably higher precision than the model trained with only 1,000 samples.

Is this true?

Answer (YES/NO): NO